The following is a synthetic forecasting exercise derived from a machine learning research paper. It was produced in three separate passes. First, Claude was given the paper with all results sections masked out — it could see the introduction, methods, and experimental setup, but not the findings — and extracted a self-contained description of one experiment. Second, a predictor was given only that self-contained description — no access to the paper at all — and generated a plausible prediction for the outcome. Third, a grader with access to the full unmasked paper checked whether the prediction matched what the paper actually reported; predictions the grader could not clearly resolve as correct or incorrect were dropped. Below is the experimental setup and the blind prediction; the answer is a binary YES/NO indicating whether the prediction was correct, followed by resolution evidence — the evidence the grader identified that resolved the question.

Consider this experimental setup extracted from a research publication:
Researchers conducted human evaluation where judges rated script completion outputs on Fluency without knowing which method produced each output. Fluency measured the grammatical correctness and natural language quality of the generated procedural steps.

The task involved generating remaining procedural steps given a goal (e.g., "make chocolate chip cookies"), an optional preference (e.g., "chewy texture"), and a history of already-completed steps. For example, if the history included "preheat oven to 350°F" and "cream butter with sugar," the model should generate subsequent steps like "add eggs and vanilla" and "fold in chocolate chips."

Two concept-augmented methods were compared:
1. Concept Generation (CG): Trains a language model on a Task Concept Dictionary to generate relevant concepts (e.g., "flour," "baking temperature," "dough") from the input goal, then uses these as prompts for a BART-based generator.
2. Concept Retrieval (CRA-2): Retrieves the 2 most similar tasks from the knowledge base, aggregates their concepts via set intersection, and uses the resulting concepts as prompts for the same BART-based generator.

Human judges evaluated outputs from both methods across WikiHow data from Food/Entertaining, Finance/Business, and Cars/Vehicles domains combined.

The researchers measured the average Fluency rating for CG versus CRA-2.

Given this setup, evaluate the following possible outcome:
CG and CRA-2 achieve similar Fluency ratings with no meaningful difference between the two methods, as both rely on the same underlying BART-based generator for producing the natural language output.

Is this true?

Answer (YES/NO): NO